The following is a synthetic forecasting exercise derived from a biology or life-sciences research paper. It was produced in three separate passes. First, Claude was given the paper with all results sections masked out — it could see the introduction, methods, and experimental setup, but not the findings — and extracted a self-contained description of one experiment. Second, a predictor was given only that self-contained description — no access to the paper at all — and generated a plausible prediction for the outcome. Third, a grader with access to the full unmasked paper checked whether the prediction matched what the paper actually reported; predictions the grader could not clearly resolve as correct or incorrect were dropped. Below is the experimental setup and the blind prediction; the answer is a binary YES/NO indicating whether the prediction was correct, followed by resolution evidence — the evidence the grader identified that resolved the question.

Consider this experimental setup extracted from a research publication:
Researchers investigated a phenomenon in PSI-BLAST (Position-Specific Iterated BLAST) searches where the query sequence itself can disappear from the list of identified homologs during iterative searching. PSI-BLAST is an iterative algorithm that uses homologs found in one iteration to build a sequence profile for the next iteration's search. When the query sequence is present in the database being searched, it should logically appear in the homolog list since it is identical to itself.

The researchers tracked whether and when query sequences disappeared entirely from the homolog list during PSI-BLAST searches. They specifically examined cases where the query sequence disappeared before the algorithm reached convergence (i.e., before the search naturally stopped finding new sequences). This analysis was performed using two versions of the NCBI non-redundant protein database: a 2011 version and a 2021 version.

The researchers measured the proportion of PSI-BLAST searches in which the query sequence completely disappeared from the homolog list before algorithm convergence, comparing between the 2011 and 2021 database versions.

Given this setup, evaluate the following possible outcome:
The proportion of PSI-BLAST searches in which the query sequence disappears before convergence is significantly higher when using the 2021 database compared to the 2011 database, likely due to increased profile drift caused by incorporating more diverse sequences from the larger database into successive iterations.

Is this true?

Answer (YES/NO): YES